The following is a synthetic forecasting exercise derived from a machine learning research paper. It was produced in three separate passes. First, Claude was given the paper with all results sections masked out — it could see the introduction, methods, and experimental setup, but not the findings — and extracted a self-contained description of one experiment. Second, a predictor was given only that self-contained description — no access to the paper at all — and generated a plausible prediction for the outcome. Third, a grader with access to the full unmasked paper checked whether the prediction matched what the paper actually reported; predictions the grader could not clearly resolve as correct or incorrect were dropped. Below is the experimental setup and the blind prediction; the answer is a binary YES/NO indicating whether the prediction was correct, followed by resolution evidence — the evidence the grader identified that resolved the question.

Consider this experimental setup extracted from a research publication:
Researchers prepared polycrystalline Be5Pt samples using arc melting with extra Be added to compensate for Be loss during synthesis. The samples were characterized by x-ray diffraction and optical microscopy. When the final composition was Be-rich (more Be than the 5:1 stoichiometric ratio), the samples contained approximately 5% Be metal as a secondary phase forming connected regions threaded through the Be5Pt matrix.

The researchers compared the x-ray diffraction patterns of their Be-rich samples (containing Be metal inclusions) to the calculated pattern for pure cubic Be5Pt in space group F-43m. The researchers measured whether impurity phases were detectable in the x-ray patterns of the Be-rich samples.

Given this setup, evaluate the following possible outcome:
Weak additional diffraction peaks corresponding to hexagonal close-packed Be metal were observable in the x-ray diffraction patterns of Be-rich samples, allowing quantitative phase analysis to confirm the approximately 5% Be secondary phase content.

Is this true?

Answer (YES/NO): NO